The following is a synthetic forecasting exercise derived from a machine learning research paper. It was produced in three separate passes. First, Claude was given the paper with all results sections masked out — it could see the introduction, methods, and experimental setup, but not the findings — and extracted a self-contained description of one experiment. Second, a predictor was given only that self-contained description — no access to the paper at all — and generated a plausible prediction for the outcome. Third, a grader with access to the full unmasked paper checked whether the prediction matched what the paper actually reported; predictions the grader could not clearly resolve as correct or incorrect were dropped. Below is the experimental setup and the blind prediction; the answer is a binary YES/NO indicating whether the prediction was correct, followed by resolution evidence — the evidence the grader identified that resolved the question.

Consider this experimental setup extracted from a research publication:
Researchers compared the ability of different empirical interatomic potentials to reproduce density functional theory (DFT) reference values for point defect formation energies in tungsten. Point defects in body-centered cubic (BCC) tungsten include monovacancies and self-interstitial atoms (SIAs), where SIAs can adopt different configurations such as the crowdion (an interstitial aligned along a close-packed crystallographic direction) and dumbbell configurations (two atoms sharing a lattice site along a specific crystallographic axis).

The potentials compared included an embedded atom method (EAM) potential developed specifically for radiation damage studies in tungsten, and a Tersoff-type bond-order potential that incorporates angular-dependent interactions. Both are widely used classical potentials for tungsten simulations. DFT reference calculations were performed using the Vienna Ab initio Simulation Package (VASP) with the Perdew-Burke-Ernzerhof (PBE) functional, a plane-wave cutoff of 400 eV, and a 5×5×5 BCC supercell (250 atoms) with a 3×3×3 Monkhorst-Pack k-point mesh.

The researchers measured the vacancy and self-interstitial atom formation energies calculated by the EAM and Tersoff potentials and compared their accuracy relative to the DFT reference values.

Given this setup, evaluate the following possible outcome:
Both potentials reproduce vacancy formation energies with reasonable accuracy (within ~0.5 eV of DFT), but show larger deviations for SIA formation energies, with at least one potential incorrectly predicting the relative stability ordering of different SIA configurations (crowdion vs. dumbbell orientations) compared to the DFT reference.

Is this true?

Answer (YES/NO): NO